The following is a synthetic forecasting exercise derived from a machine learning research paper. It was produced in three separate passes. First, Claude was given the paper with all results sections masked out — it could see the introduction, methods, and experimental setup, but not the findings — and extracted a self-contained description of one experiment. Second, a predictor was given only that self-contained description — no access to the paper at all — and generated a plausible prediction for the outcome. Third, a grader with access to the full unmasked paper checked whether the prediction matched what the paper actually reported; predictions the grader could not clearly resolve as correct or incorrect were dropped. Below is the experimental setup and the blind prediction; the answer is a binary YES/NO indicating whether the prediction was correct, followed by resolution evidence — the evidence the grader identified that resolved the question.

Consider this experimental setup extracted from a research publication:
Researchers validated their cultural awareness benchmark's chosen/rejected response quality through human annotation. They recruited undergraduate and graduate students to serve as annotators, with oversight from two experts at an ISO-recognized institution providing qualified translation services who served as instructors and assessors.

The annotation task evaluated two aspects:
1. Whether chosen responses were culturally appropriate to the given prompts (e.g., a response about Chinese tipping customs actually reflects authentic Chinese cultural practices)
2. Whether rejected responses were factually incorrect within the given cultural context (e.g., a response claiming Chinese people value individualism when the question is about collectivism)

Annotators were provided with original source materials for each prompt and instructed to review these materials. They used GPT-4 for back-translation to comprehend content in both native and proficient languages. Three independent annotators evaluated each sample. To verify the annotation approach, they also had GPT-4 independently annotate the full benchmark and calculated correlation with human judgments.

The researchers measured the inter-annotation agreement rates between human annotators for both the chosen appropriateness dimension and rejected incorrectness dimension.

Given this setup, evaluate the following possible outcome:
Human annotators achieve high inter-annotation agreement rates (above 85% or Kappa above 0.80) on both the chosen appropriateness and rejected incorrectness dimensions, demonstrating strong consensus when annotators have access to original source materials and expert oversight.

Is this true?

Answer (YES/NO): NO